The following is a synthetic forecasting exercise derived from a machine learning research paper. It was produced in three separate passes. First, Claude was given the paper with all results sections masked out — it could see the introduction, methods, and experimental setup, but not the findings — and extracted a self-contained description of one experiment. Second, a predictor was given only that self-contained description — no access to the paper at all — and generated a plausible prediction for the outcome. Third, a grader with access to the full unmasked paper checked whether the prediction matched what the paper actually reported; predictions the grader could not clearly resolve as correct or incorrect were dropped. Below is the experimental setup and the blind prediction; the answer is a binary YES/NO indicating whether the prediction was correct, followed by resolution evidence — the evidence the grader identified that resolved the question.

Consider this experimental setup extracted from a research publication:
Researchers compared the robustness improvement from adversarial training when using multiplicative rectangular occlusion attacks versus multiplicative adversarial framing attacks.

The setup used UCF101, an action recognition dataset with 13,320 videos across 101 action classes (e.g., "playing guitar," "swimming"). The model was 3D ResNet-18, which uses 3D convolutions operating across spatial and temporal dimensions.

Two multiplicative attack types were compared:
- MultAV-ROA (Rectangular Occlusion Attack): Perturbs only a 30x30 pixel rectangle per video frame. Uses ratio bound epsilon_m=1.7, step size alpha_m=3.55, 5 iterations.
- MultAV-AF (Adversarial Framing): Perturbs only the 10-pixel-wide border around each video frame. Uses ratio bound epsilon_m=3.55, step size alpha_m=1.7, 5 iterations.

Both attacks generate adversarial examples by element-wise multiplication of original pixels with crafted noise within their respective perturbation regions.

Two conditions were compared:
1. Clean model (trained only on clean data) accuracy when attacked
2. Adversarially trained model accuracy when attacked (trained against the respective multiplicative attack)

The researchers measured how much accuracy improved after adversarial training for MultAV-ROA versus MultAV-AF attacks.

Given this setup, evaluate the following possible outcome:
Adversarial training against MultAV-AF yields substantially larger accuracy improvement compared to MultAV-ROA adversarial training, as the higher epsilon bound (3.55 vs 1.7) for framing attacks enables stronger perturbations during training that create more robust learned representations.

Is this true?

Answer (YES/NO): YES